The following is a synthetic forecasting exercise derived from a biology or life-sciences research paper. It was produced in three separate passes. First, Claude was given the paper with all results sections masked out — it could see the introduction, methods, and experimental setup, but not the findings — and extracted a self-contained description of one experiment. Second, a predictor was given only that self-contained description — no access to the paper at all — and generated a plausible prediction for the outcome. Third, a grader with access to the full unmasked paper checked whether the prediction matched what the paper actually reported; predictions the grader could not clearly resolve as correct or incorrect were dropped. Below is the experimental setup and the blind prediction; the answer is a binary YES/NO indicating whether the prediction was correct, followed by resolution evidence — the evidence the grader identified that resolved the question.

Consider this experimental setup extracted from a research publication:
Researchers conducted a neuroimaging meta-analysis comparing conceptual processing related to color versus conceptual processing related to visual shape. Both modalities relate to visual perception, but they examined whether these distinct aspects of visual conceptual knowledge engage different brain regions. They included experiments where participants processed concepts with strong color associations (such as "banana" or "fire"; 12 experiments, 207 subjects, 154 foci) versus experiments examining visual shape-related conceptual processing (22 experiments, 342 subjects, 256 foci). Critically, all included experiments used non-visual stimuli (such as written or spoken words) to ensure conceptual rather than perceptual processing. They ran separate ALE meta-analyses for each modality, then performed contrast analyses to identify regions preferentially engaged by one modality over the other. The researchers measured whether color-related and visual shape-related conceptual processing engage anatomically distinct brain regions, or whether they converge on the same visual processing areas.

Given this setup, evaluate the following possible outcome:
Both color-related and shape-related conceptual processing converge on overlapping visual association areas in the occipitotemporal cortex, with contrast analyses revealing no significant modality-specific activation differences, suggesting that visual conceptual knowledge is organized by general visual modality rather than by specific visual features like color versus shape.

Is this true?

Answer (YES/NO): NO